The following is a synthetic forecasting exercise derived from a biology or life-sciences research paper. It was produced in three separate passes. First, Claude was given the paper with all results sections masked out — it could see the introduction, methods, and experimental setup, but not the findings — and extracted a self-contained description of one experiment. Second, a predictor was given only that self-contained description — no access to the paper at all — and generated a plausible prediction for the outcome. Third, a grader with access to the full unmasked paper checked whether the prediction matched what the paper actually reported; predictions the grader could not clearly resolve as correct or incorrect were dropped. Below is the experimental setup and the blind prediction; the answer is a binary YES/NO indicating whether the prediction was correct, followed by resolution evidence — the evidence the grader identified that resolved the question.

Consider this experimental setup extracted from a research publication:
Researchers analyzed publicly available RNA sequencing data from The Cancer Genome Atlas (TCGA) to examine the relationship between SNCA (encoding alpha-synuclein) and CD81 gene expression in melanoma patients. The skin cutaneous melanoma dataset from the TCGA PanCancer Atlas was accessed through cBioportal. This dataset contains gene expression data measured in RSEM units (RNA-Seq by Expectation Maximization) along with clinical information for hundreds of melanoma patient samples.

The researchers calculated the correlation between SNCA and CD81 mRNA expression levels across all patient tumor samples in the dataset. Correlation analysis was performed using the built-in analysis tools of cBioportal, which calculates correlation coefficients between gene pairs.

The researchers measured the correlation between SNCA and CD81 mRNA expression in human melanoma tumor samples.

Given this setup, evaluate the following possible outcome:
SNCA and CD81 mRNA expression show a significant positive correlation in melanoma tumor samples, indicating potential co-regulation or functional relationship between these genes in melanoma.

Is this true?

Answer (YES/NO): YES